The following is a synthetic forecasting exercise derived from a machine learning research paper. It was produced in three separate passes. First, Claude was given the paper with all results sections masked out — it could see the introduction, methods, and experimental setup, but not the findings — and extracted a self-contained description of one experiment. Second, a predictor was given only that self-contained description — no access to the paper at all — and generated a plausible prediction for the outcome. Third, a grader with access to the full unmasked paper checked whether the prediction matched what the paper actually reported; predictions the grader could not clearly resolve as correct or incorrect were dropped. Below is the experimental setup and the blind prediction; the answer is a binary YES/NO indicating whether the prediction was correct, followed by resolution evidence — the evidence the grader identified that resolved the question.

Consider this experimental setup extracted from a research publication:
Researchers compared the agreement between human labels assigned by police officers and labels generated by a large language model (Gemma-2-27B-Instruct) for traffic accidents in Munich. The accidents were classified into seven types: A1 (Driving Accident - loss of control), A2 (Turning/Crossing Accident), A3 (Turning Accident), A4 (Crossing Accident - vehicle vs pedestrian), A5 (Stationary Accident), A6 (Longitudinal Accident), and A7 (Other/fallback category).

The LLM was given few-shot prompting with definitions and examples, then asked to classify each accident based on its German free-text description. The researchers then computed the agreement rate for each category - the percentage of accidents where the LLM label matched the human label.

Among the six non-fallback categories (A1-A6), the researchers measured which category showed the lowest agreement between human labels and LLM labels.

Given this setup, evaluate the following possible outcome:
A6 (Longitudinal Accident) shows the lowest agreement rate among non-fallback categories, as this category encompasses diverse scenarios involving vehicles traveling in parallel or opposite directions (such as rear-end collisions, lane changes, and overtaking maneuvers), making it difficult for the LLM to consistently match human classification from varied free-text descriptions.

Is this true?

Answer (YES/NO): NO